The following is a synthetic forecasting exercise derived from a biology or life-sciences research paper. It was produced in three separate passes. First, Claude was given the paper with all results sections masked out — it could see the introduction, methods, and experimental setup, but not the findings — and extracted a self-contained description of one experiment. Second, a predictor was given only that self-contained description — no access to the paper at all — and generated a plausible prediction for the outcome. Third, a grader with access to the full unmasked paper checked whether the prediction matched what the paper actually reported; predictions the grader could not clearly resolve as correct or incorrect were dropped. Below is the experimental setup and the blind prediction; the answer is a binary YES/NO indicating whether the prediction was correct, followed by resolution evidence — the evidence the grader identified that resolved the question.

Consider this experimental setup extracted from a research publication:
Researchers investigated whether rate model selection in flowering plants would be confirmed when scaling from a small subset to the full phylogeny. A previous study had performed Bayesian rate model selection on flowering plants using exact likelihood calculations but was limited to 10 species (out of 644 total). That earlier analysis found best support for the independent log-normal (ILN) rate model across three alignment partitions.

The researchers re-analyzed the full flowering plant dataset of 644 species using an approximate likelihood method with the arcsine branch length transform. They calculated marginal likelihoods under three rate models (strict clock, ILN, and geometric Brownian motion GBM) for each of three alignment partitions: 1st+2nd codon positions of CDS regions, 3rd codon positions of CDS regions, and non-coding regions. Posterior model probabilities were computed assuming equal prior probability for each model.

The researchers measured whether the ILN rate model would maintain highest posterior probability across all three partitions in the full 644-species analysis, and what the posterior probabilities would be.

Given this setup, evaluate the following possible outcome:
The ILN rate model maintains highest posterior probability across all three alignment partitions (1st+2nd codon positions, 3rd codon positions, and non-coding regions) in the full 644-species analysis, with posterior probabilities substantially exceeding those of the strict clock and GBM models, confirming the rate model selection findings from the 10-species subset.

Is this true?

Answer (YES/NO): YES